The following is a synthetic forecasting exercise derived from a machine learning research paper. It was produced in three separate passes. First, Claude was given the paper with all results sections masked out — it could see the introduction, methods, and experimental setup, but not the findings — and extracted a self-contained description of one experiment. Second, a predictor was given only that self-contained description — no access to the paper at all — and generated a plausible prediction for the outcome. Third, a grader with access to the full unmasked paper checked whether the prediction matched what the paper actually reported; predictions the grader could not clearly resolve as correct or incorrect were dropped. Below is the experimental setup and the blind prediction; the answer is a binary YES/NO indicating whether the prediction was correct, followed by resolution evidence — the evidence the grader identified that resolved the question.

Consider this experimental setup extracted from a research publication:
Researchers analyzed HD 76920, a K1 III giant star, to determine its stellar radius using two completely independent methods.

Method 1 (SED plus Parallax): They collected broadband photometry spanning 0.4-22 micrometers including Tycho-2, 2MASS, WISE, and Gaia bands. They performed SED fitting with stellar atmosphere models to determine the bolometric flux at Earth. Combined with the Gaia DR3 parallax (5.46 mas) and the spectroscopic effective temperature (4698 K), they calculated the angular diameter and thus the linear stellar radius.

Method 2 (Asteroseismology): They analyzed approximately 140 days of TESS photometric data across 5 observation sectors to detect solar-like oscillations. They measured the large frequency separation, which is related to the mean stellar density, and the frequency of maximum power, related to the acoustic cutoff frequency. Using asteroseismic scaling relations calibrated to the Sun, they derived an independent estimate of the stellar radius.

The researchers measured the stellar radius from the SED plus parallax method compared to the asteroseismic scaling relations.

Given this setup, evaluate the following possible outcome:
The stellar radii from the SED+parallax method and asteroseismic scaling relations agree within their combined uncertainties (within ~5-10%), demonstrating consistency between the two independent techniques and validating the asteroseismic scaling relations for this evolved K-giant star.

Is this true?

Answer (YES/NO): YES